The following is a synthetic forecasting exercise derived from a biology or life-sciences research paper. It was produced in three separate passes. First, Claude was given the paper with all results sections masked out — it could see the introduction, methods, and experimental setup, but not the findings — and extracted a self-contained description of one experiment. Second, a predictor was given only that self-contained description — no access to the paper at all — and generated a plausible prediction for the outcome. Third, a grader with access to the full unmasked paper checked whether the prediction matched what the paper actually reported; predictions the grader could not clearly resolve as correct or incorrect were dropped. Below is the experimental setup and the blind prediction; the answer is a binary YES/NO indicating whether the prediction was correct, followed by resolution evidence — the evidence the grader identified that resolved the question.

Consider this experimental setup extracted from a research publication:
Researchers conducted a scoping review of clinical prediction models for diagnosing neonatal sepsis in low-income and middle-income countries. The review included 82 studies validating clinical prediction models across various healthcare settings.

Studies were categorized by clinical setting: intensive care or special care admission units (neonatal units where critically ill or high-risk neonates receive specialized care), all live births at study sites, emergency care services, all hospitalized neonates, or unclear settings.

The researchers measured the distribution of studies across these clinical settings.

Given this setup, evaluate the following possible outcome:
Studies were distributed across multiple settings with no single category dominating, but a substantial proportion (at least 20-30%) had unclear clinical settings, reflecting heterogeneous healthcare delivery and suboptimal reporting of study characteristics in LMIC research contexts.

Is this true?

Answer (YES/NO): NO